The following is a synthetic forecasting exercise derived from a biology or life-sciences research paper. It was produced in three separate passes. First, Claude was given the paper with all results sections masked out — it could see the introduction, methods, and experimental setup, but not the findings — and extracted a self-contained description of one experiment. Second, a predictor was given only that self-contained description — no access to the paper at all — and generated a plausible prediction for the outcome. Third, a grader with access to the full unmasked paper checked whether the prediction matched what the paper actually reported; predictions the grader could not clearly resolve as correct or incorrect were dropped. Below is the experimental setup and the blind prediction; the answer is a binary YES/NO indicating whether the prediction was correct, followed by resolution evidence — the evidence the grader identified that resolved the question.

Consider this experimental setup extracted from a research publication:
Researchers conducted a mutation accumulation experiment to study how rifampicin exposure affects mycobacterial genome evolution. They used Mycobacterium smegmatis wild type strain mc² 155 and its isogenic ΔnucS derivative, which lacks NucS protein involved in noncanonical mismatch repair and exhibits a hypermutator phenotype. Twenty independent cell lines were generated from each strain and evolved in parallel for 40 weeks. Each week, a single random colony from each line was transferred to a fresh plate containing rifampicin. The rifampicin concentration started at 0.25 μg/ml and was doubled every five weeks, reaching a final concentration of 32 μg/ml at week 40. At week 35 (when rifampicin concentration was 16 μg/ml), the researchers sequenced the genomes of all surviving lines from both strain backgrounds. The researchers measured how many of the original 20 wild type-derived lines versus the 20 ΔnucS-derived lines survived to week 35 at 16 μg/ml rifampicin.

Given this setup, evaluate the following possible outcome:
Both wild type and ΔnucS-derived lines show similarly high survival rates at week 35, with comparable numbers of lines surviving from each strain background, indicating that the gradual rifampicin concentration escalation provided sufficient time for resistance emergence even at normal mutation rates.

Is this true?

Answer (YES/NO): YES